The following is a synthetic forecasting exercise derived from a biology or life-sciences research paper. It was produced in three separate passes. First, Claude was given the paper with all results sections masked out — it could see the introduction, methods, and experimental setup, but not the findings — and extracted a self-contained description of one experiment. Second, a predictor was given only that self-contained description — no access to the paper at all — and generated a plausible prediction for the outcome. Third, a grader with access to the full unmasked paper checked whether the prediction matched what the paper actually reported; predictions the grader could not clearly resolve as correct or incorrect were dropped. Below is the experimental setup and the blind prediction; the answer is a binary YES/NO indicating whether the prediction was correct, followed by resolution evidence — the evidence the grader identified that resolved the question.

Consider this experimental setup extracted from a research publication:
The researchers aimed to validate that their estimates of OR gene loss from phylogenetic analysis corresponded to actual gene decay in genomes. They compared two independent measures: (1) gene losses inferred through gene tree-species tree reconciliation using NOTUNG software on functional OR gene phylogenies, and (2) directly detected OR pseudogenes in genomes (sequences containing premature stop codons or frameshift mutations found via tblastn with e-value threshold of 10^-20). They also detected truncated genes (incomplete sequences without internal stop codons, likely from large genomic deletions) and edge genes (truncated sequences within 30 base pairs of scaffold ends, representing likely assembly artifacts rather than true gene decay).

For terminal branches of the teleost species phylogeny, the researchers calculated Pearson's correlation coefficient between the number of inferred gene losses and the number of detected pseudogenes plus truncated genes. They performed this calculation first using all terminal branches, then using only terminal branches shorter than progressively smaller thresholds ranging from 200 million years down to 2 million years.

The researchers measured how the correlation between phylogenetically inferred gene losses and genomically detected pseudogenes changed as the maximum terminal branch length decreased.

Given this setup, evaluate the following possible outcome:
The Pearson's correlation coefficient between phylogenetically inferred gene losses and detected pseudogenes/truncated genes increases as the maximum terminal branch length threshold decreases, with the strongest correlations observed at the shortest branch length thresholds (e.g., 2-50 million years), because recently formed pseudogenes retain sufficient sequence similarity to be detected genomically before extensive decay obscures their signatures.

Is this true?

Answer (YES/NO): YES